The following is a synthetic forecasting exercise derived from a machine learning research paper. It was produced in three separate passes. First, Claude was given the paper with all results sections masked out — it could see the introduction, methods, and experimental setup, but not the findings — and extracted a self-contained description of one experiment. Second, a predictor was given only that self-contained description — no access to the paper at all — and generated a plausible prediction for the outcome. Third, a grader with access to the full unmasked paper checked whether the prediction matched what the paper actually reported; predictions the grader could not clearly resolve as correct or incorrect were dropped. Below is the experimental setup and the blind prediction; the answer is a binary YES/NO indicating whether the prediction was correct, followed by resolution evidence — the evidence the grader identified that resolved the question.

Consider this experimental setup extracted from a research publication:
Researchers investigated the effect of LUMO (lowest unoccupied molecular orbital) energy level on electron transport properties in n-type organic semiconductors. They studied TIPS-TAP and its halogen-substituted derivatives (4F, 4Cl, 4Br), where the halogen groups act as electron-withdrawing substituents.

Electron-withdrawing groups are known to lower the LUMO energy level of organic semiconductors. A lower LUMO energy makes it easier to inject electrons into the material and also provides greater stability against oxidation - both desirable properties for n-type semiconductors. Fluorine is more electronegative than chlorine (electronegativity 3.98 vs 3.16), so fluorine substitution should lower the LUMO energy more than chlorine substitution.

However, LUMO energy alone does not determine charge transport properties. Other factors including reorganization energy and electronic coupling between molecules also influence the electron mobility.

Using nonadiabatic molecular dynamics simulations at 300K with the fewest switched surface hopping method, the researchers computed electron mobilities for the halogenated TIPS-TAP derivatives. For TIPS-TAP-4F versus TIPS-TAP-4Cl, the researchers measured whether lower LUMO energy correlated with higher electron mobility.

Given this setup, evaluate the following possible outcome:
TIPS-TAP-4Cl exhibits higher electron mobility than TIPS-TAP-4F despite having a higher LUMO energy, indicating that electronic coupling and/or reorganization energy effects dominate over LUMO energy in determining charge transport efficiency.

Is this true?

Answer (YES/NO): YES